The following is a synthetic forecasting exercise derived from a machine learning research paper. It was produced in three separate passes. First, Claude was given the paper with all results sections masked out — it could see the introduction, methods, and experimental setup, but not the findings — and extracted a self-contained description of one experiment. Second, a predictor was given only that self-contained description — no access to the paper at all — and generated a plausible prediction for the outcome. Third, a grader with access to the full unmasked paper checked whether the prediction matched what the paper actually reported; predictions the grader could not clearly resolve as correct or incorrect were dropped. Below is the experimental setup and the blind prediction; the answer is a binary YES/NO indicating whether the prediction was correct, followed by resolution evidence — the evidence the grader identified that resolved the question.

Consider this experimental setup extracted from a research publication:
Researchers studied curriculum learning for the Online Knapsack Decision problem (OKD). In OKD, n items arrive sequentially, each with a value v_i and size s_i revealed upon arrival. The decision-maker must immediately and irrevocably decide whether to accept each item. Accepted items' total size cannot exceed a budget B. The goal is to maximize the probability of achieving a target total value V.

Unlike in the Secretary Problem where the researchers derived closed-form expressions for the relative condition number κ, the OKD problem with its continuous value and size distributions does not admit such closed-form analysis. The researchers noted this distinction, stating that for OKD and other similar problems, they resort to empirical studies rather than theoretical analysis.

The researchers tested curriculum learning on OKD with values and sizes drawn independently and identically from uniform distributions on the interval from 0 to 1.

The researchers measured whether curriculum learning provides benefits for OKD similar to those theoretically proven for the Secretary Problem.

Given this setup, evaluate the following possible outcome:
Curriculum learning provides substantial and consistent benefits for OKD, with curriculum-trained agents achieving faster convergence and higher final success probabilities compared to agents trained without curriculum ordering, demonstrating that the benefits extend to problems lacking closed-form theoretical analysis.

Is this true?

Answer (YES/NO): YES